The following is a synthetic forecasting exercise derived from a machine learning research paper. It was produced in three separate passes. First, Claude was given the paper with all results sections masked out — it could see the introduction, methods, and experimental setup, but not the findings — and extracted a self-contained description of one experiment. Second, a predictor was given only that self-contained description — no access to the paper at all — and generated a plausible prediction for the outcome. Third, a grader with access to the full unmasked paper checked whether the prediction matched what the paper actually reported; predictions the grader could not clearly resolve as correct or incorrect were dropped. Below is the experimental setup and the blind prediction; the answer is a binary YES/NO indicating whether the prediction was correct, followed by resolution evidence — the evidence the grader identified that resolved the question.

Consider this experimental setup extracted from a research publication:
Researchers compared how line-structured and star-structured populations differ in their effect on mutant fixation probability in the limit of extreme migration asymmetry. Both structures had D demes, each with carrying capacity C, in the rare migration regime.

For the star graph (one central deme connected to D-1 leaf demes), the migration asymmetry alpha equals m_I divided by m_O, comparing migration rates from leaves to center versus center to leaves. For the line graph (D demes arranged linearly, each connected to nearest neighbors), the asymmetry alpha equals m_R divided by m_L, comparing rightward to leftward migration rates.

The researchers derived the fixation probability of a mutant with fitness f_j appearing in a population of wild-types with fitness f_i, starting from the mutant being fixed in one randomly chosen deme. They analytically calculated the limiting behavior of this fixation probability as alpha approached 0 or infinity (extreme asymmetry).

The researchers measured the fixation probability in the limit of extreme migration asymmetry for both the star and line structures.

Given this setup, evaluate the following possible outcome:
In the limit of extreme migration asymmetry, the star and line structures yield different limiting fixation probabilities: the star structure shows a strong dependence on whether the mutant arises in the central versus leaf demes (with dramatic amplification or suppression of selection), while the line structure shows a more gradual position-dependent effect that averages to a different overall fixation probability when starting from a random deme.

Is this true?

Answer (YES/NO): NO